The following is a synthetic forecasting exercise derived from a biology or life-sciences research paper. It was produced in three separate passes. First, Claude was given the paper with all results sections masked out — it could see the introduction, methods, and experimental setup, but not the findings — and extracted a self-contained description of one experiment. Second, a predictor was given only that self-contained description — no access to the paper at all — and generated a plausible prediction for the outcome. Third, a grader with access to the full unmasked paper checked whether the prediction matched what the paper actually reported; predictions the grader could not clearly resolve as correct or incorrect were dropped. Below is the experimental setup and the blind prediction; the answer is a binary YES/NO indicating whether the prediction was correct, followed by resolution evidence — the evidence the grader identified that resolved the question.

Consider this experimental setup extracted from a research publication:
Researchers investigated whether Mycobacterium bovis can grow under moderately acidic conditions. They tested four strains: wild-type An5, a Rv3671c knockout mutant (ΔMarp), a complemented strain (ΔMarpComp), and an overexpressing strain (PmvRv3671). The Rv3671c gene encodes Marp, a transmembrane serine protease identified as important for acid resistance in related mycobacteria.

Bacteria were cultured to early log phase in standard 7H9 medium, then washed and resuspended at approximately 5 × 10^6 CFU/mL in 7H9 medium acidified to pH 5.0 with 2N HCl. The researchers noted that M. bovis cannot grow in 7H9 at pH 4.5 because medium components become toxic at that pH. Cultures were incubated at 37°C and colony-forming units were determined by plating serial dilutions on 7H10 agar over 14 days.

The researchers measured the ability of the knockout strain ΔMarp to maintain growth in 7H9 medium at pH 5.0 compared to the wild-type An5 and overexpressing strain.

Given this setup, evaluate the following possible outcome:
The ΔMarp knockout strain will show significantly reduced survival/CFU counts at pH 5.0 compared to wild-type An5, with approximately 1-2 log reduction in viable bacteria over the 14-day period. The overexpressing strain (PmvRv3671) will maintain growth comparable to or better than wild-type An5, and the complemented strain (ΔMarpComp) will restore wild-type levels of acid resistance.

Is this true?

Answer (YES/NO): NO